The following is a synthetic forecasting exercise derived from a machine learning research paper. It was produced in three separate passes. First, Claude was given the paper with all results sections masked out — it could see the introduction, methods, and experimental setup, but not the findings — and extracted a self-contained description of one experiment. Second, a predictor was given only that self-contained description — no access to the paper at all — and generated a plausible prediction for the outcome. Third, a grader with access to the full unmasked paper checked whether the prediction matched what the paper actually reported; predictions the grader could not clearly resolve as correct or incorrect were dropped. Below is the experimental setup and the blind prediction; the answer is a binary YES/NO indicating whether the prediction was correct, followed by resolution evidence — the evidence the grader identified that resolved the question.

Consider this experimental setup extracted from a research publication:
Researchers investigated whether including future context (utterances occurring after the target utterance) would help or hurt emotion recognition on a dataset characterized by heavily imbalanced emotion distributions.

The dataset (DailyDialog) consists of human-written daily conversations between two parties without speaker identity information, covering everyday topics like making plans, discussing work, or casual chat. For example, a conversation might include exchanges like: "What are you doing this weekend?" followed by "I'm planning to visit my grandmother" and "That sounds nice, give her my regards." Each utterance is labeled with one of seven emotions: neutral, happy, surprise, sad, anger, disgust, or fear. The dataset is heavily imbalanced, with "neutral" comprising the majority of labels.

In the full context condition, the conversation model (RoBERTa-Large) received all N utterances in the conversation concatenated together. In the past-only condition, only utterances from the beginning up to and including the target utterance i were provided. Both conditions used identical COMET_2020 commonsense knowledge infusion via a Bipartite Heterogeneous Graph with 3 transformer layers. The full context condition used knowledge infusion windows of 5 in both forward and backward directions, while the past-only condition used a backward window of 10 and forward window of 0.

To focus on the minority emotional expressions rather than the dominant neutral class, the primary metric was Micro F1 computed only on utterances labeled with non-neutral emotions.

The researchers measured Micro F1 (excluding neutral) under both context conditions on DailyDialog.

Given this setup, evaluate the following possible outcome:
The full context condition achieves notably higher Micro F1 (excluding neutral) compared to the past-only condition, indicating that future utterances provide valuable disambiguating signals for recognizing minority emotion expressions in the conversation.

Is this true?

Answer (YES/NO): NO